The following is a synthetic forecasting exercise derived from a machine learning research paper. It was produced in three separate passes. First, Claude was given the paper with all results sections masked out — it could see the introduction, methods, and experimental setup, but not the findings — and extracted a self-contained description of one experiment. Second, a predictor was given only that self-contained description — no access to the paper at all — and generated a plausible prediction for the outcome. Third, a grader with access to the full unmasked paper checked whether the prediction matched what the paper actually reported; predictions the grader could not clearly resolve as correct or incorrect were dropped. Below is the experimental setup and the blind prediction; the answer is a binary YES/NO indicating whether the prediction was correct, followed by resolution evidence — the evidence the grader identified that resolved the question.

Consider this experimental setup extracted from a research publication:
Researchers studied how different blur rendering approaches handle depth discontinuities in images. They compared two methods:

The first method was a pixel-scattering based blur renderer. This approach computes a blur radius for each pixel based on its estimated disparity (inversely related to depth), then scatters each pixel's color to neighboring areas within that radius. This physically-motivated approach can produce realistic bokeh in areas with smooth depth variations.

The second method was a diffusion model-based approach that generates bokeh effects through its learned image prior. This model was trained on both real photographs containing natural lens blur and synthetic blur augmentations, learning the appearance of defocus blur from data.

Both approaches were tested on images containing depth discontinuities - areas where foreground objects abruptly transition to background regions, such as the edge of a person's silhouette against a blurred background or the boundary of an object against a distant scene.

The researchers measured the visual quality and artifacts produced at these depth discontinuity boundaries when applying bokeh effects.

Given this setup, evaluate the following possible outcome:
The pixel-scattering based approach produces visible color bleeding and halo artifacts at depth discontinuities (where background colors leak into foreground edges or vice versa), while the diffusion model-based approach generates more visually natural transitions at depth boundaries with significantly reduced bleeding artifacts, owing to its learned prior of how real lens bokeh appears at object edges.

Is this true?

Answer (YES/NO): YES